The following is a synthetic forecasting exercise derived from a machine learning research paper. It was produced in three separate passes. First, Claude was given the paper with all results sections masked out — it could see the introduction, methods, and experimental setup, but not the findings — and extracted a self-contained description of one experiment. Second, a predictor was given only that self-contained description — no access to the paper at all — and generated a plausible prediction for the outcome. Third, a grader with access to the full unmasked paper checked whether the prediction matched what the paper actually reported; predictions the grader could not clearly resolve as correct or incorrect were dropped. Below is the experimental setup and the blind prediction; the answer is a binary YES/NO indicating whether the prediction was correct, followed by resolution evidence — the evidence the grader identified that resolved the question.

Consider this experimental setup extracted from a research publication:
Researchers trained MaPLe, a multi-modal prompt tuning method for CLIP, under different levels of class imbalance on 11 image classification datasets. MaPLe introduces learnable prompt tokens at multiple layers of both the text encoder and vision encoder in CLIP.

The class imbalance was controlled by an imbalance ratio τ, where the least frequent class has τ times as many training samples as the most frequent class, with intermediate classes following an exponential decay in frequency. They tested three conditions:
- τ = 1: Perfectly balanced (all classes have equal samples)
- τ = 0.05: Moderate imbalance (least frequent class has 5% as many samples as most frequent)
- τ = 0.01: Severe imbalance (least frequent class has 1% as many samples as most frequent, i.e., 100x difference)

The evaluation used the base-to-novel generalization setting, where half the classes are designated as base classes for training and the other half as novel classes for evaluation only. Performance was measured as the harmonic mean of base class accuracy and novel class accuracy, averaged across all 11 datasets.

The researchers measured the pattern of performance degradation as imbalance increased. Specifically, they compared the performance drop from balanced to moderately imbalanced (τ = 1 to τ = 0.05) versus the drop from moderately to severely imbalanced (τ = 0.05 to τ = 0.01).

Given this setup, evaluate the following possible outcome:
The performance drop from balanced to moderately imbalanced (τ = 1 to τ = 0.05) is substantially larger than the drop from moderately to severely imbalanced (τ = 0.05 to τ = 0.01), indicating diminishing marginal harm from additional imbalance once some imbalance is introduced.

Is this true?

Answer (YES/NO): YES